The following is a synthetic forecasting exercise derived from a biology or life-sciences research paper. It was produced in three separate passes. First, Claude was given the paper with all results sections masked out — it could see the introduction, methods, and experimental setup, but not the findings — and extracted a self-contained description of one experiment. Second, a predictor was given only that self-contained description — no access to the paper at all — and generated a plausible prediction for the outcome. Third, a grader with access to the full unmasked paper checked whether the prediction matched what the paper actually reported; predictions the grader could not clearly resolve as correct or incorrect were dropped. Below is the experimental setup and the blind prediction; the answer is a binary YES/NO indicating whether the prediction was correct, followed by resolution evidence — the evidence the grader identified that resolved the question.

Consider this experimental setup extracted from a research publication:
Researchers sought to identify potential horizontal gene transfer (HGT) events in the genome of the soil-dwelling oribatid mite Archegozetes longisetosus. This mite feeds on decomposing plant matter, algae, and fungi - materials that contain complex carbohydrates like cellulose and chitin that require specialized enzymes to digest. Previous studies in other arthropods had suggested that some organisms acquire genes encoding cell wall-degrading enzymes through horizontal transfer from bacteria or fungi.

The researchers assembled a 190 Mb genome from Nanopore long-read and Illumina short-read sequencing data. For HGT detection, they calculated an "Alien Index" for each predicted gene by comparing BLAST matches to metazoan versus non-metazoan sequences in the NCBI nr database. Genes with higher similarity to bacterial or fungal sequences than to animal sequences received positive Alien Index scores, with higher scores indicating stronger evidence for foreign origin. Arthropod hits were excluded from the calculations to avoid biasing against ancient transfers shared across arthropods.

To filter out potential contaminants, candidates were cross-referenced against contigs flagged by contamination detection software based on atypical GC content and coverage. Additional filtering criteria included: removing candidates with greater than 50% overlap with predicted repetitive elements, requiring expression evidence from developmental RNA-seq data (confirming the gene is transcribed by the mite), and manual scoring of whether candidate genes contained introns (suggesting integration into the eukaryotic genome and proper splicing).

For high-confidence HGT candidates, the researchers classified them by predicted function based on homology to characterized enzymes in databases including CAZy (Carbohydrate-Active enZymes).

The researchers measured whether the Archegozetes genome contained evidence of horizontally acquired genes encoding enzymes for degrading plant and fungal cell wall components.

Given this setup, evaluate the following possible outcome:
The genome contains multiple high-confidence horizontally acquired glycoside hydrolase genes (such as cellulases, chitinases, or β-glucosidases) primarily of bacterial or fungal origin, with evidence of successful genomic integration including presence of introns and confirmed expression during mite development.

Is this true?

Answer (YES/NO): YES